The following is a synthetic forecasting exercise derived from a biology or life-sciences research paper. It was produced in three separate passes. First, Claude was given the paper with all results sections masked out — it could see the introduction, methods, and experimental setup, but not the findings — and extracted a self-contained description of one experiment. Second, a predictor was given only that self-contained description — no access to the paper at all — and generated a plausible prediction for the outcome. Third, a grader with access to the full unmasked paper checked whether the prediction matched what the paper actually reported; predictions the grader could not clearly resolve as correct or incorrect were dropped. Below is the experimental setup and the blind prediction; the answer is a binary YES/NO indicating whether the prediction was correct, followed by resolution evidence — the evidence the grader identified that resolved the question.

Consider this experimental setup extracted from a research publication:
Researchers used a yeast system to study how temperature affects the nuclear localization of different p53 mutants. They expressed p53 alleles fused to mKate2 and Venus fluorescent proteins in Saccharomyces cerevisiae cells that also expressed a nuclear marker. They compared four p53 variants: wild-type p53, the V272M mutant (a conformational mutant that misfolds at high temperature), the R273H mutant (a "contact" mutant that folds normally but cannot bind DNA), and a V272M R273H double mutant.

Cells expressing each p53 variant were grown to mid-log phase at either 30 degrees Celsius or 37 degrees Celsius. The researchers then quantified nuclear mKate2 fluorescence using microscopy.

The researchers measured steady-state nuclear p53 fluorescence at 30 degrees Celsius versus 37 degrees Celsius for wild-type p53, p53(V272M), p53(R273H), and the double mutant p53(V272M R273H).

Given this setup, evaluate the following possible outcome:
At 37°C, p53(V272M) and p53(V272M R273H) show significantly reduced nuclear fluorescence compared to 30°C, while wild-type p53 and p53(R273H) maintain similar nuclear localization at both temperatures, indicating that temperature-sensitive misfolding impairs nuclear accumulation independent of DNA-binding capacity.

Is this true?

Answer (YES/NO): YES